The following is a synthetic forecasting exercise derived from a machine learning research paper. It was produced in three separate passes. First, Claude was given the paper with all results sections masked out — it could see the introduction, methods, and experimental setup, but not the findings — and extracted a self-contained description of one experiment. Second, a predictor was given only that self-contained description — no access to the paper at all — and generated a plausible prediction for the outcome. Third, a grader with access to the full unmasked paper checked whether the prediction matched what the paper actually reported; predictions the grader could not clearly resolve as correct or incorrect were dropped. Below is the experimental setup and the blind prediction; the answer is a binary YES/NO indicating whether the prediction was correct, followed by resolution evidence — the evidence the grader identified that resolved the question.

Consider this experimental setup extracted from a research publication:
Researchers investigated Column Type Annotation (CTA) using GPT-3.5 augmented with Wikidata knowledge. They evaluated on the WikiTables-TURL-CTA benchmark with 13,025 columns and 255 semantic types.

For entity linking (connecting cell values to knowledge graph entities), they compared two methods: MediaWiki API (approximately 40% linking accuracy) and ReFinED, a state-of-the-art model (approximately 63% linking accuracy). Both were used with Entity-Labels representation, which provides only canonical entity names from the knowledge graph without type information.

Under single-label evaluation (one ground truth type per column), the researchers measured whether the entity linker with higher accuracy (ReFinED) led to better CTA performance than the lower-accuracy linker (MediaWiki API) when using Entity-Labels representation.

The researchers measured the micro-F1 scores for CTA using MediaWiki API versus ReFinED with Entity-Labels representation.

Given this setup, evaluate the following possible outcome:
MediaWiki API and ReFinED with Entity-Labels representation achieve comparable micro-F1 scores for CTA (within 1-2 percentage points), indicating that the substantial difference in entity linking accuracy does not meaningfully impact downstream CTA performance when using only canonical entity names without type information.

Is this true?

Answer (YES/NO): YES